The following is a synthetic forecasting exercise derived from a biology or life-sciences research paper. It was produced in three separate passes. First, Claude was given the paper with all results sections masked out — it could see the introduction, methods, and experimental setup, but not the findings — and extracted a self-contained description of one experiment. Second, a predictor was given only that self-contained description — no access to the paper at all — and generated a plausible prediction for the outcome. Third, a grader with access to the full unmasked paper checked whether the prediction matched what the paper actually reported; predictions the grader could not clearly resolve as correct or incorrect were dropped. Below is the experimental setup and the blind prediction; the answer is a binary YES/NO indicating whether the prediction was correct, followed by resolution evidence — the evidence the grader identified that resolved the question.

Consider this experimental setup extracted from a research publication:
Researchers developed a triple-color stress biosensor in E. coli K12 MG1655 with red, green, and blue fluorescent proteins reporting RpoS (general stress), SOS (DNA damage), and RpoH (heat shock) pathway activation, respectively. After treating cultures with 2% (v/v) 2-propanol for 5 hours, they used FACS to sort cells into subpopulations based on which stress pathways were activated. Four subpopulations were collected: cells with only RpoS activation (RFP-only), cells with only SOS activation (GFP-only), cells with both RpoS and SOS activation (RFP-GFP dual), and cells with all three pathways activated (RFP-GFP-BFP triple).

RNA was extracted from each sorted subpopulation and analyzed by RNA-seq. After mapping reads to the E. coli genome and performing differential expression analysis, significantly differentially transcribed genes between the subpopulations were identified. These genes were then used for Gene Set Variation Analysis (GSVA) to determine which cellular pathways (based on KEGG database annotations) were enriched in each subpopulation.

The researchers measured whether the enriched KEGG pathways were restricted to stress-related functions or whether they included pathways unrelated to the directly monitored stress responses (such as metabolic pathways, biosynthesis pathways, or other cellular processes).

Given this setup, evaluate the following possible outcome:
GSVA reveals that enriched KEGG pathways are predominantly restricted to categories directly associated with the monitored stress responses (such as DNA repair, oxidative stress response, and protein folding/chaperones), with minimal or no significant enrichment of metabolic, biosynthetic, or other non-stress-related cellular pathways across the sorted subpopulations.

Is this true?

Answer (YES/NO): NO